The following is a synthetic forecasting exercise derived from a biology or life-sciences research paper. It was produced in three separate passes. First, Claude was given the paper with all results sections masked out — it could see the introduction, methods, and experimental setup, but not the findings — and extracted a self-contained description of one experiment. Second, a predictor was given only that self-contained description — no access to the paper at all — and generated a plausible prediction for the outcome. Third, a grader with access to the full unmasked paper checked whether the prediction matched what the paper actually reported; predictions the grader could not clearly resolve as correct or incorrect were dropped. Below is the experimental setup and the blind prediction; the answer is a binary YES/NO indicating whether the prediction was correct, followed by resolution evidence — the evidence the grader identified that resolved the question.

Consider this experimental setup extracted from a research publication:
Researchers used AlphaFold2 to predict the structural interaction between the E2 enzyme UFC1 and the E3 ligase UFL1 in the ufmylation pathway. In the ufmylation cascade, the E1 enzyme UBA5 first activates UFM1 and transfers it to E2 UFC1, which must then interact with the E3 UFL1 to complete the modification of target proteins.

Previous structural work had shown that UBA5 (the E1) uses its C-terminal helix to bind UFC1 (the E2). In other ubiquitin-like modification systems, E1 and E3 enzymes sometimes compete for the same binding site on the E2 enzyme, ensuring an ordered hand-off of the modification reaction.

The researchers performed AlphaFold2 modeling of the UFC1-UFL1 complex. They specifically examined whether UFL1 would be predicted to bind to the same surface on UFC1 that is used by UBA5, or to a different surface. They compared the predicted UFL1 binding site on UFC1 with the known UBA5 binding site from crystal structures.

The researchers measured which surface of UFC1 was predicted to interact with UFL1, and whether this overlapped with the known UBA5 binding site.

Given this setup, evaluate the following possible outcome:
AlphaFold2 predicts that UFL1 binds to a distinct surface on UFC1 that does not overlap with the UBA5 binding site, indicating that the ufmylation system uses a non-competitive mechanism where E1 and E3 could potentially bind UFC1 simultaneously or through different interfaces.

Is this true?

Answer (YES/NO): NO